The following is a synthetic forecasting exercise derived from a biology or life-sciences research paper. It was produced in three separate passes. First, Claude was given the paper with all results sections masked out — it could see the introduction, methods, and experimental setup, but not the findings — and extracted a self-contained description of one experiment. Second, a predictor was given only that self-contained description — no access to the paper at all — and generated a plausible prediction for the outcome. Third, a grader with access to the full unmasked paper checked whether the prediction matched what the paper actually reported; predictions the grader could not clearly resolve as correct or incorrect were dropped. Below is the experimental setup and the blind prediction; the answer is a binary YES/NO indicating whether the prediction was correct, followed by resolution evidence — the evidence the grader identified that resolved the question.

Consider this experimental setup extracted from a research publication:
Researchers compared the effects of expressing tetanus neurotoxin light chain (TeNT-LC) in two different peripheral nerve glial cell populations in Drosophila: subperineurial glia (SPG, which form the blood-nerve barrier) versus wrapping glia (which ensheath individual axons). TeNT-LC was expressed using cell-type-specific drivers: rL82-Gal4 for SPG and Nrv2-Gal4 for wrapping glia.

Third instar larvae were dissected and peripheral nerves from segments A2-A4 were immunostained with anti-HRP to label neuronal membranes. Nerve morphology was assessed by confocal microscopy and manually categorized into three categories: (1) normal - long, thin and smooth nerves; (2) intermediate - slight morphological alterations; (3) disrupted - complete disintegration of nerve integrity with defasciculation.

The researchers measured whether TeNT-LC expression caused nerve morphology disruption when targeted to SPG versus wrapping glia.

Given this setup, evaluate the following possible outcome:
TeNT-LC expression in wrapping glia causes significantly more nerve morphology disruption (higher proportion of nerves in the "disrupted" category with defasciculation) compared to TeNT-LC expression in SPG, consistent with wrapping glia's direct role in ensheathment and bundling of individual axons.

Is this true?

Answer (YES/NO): NO